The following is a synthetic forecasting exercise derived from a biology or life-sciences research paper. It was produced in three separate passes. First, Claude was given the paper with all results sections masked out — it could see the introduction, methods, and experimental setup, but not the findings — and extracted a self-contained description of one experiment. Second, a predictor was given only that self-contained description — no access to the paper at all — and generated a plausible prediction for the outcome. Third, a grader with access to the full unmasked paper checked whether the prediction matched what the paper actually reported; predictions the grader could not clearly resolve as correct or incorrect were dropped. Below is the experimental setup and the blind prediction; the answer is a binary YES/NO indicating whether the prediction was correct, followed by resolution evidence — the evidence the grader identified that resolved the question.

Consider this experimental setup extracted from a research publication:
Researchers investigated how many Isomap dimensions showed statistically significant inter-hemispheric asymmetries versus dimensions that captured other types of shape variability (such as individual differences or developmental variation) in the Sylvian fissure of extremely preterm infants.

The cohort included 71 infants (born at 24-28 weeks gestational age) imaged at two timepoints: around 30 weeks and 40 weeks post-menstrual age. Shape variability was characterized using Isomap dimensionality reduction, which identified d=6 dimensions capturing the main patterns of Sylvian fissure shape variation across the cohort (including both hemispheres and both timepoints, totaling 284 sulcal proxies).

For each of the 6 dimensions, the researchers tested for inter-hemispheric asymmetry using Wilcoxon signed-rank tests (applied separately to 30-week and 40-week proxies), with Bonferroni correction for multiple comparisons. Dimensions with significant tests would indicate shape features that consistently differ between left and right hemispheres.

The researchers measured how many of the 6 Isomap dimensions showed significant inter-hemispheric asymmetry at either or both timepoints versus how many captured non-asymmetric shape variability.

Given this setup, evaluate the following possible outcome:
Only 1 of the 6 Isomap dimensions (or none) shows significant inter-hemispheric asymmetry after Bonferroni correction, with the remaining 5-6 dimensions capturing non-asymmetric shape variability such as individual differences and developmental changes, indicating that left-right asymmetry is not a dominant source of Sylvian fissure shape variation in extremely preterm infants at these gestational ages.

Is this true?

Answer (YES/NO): NO